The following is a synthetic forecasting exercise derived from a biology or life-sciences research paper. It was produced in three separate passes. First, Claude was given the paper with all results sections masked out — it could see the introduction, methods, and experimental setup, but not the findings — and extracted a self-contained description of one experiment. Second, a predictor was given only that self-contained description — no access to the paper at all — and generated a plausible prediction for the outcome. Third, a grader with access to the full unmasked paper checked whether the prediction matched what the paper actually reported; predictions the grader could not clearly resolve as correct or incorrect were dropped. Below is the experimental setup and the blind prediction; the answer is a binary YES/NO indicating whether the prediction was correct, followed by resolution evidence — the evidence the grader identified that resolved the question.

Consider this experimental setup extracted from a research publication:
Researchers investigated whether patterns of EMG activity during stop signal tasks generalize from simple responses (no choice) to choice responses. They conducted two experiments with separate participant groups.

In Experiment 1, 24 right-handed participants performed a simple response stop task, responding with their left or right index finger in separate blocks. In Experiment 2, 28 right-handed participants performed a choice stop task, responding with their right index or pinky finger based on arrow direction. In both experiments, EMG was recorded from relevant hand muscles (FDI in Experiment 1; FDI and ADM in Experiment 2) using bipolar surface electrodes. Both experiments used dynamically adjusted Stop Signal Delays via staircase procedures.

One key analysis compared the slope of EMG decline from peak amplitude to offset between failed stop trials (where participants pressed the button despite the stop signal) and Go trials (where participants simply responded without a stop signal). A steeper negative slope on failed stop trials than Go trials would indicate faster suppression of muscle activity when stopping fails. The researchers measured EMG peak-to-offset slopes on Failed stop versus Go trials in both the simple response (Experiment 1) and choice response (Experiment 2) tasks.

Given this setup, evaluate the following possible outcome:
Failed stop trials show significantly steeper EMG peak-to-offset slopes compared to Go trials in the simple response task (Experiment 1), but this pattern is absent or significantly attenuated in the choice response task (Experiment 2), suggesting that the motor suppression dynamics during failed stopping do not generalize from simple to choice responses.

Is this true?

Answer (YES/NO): NO